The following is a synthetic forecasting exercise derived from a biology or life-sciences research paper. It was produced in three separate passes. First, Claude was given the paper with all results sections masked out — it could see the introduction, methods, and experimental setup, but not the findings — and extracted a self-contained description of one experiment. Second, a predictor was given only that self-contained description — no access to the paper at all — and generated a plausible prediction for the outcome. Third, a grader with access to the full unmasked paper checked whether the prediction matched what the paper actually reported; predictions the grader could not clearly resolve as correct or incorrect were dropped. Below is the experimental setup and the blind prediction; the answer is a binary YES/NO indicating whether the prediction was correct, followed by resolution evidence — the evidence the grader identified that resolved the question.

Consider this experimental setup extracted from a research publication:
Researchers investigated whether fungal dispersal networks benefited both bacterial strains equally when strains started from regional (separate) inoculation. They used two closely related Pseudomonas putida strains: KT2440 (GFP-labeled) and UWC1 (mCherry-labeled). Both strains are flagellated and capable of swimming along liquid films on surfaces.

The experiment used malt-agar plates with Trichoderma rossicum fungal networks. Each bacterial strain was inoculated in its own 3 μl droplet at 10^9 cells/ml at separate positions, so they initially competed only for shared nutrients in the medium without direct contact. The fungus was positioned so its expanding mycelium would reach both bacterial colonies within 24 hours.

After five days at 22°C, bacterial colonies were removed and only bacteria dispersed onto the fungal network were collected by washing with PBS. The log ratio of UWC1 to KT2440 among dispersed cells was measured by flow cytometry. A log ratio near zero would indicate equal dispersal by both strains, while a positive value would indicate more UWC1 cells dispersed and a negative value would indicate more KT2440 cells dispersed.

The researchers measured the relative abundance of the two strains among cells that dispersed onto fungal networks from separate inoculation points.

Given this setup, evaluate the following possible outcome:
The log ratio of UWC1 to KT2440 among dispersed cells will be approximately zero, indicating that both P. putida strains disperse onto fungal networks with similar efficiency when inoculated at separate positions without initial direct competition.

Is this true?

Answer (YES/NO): NO